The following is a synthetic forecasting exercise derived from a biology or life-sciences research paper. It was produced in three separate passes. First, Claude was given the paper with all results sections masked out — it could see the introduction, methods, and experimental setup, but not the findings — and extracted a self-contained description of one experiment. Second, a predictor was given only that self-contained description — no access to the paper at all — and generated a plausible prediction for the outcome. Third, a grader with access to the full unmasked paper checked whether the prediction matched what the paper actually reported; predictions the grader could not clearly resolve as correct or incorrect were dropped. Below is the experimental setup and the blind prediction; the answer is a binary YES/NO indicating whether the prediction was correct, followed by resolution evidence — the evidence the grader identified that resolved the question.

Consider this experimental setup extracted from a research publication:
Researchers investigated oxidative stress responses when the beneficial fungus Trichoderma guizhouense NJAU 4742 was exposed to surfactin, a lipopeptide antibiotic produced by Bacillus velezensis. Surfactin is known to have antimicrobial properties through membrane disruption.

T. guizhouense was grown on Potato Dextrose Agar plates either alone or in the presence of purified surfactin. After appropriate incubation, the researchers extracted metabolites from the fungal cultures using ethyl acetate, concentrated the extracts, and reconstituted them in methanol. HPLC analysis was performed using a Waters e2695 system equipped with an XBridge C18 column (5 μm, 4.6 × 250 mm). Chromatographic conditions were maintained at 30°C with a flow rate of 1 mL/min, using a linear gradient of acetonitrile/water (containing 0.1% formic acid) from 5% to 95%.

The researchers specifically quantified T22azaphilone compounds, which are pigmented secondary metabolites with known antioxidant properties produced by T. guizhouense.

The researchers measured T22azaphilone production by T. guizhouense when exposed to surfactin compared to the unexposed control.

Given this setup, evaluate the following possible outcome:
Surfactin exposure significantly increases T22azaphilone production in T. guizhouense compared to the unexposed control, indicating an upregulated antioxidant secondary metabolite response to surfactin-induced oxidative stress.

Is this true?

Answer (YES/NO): YES